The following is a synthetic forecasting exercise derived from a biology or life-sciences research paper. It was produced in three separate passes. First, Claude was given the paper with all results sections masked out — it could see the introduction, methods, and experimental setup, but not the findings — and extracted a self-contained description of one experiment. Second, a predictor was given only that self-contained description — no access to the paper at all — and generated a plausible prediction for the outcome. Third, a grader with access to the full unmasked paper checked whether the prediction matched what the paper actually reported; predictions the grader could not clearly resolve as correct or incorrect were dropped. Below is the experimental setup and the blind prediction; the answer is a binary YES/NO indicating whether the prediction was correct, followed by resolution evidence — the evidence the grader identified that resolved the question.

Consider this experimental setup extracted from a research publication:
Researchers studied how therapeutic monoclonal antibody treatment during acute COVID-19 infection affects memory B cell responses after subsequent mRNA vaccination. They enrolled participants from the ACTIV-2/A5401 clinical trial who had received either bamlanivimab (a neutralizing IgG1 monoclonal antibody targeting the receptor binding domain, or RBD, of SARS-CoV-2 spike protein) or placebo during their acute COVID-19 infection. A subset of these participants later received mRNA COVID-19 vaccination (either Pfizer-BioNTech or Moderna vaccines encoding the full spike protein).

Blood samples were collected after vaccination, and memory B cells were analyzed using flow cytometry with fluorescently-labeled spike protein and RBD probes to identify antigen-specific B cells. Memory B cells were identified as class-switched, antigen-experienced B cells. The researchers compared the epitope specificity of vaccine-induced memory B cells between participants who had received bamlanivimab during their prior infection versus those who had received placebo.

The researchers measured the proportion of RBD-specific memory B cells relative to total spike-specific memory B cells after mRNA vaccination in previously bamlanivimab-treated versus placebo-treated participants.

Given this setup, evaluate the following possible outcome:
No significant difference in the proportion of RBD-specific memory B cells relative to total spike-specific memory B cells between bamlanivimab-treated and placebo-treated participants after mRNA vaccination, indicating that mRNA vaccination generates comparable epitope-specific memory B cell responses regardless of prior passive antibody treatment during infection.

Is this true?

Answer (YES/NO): NO